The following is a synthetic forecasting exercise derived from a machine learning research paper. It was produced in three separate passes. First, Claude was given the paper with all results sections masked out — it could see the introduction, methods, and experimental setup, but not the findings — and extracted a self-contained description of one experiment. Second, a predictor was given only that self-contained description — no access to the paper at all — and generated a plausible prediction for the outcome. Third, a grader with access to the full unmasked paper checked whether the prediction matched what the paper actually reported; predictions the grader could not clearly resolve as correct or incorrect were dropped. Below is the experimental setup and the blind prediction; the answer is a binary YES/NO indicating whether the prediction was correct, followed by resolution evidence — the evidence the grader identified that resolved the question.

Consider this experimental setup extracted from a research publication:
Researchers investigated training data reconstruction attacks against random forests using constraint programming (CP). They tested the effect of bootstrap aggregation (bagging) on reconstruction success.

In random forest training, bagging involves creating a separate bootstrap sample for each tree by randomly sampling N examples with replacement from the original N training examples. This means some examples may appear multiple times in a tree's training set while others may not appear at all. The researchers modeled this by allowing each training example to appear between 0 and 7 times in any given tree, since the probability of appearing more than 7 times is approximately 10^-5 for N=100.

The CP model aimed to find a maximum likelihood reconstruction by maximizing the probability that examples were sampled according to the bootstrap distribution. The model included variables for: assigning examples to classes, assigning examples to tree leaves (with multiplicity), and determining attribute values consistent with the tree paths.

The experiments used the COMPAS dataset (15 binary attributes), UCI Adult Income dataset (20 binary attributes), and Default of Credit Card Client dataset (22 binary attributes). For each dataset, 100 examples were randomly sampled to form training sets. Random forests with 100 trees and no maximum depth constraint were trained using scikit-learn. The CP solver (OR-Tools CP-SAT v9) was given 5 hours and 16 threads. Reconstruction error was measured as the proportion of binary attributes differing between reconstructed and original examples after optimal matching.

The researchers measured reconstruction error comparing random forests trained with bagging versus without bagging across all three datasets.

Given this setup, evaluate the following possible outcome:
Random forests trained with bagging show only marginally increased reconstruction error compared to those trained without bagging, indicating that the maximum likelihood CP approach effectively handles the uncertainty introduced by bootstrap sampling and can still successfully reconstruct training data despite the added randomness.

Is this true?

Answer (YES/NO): NO